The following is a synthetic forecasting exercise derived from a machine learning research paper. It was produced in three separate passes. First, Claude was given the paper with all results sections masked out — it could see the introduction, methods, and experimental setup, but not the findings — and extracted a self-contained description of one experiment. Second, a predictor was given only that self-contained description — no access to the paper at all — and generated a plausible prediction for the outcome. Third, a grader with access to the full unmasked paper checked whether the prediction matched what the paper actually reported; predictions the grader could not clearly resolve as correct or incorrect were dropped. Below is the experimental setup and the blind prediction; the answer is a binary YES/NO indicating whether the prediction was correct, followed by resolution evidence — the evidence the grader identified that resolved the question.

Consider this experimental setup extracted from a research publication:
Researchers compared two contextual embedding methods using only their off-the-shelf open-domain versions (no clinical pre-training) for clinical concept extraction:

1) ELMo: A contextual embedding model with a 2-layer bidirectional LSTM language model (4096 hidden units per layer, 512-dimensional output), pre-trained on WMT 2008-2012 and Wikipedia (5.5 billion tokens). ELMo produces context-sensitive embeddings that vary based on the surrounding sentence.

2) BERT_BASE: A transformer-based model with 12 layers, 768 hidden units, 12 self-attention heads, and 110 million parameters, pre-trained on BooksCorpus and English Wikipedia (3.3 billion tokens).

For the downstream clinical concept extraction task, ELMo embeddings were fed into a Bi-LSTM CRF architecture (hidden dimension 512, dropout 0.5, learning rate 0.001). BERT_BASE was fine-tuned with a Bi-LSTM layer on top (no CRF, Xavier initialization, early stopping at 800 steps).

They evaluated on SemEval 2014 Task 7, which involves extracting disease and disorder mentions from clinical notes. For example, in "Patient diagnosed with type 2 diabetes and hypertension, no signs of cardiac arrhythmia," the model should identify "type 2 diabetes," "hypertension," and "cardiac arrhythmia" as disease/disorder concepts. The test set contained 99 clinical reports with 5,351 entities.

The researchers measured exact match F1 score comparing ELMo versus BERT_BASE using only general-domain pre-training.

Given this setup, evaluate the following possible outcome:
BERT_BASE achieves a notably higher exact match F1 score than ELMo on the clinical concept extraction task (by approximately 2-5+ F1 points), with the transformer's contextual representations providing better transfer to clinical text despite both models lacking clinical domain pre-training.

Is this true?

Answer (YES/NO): YES